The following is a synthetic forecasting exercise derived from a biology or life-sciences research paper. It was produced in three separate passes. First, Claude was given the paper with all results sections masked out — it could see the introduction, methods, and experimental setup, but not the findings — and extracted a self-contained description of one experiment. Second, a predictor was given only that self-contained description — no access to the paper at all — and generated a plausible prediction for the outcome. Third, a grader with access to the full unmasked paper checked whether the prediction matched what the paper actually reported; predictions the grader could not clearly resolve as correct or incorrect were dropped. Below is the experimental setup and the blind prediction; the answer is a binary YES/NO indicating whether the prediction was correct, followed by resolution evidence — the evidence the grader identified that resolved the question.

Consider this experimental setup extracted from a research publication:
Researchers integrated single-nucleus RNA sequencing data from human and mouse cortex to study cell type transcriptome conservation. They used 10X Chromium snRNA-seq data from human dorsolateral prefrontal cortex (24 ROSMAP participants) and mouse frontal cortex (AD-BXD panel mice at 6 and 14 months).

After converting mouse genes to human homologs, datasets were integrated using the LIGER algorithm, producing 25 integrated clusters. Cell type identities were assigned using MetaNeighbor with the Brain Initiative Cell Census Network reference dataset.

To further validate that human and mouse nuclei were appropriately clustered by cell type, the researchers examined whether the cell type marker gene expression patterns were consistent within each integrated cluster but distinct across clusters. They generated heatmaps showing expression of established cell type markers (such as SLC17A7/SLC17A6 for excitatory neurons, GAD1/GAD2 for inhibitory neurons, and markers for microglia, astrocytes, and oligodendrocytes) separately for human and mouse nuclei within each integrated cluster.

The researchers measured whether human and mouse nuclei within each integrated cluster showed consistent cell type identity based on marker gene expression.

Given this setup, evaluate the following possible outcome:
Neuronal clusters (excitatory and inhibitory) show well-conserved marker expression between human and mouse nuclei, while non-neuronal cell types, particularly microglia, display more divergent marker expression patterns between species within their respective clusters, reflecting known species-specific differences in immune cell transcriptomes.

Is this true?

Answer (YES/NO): NO